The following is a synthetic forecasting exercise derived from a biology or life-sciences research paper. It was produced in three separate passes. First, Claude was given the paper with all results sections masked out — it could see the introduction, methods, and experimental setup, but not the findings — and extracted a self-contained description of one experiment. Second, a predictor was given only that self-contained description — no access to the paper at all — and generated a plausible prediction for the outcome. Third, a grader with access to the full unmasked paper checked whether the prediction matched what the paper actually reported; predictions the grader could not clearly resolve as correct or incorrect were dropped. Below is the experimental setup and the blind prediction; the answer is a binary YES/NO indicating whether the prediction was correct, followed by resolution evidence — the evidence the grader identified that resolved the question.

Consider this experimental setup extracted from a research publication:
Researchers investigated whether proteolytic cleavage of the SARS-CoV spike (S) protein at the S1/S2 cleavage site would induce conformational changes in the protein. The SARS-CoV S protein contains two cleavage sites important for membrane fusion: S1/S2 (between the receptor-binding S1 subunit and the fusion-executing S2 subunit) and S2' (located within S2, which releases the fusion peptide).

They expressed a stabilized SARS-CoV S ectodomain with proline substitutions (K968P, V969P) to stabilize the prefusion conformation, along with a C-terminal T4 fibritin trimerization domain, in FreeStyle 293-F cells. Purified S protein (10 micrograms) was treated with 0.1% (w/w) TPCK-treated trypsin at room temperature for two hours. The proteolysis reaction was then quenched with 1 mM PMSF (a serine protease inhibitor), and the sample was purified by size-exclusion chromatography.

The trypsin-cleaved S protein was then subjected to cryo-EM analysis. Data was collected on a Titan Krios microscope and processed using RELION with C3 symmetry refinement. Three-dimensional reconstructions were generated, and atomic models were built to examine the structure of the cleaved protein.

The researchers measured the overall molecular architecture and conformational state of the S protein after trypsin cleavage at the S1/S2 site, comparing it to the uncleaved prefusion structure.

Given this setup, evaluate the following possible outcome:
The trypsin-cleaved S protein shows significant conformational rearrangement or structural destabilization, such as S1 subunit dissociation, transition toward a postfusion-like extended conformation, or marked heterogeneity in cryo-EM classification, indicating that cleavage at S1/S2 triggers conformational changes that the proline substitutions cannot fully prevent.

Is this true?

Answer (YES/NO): NO